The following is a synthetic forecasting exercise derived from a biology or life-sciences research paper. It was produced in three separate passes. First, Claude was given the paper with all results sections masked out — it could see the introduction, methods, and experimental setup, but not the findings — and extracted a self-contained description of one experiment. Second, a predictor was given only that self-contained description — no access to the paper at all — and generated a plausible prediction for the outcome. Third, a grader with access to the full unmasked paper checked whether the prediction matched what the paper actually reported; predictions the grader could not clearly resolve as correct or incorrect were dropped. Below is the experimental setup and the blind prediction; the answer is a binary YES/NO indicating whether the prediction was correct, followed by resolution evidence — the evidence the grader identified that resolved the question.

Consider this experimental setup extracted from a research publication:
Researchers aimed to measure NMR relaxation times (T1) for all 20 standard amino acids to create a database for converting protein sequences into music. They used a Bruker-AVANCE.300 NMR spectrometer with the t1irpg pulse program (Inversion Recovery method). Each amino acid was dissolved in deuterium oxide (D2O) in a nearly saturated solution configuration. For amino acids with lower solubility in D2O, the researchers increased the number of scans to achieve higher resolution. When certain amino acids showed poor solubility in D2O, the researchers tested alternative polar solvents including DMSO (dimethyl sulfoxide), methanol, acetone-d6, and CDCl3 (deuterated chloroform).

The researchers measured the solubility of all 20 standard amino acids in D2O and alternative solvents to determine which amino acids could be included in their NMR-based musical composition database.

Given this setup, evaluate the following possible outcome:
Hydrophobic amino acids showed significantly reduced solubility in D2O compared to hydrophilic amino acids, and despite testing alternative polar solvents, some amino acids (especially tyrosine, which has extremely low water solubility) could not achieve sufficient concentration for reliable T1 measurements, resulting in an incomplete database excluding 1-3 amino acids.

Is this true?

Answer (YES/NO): YES